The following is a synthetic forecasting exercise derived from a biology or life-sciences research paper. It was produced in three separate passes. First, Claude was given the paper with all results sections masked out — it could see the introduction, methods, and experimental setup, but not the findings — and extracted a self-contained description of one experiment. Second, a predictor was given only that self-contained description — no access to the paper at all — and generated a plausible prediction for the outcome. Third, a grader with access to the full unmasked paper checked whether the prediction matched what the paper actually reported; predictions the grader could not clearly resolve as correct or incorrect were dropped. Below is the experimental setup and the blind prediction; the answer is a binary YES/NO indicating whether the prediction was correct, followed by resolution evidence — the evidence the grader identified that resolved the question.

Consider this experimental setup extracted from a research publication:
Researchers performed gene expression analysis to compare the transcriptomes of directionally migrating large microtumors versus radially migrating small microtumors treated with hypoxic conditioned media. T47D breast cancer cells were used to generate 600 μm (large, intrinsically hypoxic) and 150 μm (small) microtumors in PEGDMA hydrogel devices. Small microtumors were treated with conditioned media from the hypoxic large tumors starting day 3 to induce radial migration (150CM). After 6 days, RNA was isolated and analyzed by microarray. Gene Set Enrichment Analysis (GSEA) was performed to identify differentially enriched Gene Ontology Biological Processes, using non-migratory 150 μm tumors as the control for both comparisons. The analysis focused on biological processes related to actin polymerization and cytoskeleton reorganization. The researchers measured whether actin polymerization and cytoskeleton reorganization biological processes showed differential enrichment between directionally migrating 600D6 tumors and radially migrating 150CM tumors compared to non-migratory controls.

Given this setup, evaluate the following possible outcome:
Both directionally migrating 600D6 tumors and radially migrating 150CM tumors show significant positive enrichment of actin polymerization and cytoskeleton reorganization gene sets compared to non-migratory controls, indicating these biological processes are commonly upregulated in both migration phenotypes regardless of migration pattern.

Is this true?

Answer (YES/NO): NO